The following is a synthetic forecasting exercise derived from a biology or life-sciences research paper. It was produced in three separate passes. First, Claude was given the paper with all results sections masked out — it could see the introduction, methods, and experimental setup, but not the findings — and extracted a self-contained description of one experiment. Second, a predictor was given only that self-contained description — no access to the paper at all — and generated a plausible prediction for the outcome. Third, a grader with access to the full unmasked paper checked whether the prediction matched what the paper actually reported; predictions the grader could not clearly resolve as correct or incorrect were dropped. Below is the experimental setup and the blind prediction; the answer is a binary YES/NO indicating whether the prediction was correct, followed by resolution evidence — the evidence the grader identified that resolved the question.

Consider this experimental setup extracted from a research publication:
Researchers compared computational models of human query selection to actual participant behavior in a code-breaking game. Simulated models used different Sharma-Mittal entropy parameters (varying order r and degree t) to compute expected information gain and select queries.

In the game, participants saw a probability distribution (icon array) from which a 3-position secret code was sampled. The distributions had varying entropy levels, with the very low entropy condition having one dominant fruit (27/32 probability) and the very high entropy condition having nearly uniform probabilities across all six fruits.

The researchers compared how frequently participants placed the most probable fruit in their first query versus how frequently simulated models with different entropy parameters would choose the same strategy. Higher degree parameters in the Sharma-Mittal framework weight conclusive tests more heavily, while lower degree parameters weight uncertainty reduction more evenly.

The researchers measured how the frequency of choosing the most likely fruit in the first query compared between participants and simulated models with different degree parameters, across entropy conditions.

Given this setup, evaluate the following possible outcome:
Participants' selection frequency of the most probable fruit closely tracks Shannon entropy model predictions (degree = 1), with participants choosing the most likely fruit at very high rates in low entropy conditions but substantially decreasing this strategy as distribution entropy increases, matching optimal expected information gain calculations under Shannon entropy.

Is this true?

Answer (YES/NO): NO